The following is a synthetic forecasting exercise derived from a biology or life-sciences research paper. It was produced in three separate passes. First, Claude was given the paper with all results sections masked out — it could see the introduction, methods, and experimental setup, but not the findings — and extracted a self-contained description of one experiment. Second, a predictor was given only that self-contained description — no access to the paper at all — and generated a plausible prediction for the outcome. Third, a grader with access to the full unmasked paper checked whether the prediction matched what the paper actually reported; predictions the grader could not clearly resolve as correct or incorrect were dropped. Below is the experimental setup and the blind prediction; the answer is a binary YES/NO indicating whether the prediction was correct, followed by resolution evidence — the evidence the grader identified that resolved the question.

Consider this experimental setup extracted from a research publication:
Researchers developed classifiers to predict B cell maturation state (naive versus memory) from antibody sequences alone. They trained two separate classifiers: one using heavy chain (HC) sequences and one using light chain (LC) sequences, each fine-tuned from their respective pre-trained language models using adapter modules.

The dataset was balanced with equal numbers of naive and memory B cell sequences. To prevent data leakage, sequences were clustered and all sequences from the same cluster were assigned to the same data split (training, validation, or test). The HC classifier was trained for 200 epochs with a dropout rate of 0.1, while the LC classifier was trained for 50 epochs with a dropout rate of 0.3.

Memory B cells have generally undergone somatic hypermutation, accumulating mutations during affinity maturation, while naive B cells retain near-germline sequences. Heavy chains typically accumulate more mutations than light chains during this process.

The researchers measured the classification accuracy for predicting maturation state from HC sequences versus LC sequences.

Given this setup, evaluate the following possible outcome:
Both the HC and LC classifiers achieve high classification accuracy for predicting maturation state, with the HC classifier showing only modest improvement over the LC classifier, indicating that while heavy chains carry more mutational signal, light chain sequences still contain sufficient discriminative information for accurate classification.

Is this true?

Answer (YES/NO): NO